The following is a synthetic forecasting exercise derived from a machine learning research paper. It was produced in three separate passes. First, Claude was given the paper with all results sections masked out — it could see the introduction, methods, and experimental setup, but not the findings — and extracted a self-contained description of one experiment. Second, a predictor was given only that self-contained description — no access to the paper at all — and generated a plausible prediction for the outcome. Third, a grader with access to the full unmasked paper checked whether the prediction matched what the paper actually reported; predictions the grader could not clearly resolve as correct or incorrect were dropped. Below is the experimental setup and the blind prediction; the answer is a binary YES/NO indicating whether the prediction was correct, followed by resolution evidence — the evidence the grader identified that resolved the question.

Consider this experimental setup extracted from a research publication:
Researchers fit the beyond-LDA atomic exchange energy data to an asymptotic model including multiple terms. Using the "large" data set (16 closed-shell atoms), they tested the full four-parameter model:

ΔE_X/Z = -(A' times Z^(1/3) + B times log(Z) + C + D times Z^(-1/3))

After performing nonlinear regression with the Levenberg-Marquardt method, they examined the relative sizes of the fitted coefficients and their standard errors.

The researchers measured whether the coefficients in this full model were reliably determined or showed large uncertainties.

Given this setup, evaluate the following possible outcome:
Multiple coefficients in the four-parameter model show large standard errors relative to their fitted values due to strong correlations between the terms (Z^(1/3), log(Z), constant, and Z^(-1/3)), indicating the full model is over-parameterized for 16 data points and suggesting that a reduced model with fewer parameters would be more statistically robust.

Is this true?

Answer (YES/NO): YES